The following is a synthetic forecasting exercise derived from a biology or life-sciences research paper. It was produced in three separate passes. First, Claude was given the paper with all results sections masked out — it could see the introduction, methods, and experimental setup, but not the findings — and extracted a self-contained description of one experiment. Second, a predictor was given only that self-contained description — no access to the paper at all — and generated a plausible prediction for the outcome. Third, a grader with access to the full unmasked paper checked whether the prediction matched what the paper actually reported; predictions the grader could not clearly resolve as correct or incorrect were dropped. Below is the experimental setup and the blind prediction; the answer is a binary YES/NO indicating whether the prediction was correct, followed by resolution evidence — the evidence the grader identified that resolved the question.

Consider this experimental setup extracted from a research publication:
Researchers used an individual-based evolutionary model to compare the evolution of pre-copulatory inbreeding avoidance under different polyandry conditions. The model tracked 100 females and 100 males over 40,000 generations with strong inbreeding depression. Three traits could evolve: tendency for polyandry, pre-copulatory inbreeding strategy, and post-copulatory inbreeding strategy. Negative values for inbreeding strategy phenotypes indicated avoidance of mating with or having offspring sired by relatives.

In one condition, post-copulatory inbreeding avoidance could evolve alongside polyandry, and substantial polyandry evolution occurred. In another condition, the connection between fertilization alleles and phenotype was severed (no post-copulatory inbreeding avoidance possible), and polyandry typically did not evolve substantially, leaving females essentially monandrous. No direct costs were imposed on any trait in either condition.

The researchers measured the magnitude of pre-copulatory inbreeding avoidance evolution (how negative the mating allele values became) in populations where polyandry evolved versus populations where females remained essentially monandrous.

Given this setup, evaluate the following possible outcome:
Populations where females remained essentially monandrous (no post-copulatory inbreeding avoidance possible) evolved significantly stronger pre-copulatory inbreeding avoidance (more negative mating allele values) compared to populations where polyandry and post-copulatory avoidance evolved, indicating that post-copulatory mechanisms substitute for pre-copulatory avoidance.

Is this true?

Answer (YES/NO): NO